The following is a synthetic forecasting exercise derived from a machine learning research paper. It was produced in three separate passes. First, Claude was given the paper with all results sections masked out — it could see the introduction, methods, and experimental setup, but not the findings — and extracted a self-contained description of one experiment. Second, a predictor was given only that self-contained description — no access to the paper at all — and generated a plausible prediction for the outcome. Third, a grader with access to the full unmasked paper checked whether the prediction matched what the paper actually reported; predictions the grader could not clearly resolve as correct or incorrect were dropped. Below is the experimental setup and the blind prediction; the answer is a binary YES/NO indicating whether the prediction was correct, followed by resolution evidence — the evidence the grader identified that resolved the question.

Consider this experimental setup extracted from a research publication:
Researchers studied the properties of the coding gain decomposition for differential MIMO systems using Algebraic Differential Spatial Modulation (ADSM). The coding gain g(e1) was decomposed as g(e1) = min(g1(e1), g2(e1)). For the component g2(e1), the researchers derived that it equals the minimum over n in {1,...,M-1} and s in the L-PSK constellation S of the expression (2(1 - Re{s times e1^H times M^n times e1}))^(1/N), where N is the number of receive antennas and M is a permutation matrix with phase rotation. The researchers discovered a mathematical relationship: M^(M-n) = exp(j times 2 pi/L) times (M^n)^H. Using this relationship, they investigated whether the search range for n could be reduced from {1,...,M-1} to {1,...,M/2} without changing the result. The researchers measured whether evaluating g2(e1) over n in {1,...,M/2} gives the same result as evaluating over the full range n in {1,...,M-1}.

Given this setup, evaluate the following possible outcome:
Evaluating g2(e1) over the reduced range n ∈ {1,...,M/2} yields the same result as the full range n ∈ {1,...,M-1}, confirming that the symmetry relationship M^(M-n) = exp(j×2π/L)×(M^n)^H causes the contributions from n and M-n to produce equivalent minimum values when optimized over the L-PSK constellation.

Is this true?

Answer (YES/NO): YES